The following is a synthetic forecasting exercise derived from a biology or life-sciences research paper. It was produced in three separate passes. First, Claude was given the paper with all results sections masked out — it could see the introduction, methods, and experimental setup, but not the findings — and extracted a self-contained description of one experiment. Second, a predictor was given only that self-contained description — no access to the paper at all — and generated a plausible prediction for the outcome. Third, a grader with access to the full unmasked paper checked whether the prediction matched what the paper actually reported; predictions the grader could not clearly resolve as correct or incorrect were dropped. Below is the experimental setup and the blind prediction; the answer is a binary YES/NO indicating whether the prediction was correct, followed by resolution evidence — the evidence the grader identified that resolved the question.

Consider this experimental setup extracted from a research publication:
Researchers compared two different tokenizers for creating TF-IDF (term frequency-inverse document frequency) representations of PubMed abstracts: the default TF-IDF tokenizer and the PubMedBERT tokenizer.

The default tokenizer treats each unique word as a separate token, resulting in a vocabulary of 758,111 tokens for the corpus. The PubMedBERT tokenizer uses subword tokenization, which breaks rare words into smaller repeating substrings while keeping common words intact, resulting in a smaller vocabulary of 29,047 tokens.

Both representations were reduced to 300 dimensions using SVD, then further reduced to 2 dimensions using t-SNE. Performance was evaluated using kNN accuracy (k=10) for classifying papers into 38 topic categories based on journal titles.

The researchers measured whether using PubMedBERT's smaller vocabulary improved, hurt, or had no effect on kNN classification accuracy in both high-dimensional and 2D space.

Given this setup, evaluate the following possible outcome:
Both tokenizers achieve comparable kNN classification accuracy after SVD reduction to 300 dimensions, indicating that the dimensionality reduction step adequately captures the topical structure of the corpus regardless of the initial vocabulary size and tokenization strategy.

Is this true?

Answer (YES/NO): YES